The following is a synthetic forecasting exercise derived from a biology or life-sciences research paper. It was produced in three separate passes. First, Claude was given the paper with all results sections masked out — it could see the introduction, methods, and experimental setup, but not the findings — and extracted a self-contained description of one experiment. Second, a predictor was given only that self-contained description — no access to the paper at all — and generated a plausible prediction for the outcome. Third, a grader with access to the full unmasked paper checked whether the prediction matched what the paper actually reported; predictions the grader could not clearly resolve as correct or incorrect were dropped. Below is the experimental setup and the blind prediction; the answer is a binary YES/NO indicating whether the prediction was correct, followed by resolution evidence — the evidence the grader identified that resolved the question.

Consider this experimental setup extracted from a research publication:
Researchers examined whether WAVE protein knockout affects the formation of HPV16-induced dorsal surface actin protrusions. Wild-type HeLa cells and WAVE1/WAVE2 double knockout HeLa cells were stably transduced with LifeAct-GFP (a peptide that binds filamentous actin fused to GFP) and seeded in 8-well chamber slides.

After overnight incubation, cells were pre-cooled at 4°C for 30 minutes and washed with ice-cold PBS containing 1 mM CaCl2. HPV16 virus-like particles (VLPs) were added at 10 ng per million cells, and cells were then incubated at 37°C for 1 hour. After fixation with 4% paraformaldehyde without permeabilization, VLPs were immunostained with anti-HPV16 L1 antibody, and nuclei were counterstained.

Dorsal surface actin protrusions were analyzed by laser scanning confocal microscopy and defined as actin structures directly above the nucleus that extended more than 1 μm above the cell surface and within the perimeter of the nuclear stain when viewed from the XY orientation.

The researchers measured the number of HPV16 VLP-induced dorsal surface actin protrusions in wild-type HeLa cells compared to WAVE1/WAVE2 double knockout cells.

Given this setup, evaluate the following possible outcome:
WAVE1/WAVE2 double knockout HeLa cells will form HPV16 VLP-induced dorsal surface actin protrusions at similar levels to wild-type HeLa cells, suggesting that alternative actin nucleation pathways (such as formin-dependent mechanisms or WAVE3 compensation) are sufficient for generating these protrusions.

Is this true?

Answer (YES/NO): NO